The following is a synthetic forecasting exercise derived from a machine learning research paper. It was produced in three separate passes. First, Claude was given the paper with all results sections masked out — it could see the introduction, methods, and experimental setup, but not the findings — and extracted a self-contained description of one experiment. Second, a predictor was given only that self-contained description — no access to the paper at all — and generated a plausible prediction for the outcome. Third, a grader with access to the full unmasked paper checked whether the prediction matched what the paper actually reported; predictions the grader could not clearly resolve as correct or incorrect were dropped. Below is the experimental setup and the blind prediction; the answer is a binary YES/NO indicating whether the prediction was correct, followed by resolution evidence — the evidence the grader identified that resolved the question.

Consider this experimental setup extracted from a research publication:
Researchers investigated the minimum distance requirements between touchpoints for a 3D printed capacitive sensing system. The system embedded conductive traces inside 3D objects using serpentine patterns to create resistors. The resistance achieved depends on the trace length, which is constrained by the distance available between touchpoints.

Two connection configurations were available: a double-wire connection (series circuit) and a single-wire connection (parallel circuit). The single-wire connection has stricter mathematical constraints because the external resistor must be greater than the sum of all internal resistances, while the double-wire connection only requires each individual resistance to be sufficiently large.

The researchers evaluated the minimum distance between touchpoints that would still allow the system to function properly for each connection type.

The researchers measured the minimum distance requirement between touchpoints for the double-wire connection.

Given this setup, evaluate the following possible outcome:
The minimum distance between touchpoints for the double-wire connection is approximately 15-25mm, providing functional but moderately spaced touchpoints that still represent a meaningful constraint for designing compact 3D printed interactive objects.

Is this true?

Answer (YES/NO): NO